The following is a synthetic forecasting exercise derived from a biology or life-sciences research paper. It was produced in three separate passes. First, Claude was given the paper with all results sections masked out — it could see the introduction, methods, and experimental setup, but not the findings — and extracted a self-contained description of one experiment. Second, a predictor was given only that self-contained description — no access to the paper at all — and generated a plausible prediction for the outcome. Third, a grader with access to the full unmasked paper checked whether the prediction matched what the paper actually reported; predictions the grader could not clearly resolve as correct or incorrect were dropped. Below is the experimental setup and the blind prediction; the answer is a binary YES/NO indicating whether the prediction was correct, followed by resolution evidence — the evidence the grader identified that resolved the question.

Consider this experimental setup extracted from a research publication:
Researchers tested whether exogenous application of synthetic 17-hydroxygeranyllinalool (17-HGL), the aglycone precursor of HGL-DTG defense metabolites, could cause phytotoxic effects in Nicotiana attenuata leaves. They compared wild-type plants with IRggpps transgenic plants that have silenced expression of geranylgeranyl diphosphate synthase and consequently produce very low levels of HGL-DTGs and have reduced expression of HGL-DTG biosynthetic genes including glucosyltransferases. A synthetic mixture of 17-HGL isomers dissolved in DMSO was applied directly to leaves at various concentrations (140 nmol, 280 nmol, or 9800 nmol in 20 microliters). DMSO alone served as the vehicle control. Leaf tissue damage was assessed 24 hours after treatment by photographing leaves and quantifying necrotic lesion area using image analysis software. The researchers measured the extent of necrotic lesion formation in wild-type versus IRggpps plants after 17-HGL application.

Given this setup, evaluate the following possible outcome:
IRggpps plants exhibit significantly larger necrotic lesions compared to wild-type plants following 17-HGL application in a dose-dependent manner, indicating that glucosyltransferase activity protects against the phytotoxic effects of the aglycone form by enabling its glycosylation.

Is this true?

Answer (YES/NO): YES